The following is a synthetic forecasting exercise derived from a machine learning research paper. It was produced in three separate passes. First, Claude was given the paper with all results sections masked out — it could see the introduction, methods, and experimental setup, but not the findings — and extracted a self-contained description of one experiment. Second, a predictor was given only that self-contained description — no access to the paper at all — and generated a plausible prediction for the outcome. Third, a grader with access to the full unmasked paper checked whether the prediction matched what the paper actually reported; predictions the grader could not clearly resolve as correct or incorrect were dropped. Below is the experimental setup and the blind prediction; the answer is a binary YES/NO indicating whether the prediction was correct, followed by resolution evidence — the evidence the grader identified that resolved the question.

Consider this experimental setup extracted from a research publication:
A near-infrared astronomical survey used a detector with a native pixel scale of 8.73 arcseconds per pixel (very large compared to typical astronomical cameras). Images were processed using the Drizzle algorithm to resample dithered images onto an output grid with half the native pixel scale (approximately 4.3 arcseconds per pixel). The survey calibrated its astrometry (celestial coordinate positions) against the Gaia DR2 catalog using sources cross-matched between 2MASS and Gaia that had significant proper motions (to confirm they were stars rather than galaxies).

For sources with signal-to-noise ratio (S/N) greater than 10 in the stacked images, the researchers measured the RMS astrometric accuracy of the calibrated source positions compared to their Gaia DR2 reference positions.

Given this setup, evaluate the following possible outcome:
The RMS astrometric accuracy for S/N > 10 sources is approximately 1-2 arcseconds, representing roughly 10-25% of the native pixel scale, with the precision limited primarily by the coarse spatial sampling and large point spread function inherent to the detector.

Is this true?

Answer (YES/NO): NO